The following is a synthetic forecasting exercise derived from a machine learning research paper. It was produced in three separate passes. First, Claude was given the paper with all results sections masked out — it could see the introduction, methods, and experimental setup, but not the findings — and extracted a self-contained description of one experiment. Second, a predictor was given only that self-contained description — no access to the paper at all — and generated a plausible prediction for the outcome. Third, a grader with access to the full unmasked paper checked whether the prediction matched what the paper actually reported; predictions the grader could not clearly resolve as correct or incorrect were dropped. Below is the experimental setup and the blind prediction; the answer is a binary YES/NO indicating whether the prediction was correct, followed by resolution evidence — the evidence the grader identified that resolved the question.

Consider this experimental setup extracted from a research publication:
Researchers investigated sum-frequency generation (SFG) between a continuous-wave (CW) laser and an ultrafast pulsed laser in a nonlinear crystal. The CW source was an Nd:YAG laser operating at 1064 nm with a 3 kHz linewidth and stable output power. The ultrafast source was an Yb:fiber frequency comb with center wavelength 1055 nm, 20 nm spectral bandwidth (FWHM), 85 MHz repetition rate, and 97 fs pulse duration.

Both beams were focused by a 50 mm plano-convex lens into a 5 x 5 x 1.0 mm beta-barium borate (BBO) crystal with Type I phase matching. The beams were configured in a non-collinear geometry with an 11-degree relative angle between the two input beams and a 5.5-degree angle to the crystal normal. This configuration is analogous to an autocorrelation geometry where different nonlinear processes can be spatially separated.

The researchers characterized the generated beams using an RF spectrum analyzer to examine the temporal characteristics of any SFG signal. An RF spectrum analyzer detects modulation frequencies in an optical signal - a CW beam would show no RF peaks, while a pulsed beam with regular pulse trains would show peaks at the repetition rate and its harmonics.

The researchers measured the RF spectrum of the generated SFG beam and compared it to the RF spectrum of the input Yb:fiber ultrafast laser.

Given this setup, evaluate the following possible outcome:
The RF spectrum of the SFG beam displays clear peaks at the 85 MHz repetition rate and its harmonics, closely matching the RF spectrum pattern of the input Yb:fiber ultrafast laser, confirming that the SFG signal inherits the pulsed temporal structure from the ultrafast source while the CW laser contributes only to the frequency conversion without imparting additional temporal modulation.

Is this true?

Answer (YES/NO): YES